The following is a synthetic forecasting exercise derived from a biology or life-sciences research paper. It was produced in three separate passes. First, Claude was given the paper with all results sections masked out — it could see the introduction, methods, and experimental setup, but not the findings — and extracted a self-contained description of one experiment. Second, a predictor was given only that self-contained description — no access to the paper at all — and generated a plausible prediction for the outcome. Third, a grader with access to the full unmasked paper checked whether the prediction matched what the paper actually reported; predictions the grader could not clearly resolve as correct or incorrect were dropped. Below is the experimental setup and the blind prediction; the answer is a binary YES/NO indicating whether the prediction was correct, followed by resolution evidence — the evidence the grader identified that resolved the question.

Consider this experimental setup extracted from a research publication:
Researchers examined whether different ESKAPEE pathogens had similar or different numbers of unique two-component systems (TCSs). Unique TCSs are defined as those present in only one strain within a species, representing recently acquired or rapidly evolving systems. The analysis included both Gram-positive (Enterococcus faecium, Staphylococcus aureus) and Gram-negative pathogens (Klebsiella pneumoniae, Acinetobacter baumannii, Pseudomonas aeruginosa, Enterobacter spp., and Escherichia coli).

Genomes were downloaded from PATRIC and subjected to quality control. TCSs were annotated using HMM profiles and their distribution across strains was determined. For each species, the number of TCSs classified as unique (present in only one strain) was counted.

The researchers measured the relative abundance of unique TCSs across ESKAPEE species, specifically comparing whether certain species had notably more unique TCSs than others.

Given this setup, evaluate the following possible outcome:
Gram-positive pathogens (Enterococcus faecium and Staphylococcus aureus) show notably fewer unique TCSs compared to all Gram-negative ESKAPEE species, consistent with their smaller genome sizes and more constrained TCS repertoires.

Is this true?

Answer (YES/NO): NO